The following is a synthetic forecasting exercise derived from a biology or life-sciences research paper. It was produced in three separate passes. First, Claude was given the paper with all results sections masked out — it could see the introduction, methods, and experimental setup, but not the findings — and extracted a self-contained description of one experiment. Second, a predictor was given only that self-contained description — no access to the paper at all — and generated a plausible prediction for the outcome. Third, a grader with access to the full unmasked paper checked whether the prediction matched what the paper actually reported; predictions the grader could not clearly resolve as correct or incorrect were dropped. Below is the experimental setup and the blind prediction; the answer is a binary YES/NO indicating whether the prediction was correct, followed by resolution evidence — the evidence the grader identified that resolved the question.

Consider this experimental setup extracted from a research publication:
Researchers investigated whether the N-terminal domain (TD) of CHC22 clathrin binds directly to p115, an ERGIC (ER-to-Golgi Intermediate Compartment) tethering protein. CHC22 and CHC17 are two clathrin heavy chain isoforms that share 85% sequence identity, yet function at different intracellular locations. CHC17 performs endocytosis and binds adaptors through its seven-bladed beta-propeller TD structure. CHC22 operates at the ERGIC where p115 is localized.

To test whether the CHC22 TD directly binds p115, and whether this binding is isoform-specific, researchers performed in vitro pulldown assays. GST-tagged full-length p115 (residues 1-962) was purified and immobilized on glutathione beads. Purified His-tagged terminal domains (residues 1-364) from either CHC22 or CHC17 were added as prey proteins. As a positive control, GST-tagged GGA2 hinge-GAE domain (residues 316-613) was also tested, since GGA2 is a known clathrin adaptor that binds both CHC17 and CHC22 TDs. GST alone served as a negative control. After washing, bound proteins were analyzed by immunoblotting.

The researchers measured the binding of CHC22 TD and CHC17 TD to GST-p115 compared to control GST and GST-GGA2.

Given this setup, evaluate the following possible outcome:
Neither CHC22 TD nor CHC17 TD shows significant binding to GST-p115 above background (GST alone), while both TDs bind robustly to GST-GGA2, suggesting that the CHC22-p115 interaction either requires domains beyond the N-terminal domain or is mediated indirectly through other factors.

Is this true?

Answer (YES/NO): NO